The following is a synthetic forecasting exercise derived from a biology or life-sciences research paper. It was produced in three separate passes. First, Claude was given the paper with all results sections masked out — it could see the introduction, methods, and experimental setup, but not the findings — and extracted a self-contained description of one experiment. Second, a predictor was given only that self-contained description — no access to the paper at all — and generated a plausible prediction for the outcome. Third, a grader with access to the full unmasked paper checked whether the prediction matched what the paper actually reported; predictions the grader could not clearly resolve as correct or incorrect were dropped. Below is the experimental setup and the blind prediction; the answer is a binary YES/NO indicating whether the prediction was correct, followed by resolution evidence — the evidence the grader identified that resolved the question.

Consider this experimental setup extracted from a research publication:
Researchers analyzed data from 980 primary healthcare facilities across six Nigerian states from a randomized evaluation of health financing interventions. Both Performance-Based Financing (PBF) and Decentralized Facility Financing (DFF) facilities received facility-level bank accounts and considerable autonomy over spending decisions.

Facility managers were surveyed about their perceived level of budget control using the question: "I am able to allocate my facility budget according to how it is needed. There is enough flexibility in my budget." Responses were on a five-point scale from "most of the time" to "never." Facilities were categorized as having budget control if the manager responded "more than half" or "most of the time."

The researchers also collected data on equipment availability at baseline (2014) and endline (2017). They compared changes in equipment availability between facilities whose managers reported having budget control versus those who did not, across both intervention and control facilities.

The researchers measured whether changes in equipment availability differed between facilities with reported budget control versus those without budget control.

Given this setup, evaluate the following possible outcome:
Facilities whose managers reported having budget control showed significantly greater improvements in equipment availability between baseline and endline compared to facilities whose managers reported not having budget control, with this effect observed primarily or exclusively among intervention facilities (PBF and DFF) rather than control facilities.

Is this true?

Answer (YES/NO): YES